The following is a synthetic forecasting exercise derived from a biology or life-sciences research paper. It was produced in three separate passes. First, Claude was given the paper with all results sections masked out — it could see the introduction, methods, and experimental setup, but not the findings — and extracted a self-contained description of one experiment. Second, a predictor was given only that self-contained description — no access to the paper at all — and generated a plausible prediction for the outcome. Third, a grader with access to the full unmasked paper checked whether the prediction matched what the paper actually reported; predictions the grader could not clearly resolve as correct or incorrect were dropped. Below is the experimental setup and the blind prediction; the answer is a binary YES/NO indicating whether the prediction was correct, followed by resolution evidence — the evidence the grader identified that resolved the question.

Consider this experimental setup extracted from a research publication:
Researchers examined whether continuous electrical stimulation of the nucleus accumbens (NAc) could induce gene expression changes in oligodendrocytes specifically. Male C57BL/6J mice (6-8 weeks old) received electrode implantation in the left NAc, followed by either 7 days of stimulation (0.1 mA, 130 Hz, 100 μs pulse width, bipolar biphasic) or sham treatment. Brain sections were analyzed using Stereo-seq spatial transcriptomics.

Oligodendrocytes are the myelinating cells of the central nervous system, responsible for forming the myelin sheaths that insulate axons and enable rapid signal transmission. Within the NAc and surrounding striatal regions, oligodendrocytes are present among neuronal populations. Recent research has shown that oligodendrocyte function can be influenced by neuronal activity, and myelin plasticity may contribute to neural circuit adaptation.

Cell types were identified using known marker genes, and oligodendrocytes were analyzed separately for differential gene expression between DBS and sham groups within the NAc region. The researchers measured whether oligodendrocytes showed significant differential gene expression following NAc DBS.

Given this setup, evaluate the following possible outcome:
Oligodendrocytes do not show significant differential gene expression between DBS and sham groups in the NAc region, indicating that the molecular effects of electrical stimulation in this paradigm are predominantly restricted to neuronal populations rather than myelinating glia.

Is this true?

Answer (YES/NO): YES